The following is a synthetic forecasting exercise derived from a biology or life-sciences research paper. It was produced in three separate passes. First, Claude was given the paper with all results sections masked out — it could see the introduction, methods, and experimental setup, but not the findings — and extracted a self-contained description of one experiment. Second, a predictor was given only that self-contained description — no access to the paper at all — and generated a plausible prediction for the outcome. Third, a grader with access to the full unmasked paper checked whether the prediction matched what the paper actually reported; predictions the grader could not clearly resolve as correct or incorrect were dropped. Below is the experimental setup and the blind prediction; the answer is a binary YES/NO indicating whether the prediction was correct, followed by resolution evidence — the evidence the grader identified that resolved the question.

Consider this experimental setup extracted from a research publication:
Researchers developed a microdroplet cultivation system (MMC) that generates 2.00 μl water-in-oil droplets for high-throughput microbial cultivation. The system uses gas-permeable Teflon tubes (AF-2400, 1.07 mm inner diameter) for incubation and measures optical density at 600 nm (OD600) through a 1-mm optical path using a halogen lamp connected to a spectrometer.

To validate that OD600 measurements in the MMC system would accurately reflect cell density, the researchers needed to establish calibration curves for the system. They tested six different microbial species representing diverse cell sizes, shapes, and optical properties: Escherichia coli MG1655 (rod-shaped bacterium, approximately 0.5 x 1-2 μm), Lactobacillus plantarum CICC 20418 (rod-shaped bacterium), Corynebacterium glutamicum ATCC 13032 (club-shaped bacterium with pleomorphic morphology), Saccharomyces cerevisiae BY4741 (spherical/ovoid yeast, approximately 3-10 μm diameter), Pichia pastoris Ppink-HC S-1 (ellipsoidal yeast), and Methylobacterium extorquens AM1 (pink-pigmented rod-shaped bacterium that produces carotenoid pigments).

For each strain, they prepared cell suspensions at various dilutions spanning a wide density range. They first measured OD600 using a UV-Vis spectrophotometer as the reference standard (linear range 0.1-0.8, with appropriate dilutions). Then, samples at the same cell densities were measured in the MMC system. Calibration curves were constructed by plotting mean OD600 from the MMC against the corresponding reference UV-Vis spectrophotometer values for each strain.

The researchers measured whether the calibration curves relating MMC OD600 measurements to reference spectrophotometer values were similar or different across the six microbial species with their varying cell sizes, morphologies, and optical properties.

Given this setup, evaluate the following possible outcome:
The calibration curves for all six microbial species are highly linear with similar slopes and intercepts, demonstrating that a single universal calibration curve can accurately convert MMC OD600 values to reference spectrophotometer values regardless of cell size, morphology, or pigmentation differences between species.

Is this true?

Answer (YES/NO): NO